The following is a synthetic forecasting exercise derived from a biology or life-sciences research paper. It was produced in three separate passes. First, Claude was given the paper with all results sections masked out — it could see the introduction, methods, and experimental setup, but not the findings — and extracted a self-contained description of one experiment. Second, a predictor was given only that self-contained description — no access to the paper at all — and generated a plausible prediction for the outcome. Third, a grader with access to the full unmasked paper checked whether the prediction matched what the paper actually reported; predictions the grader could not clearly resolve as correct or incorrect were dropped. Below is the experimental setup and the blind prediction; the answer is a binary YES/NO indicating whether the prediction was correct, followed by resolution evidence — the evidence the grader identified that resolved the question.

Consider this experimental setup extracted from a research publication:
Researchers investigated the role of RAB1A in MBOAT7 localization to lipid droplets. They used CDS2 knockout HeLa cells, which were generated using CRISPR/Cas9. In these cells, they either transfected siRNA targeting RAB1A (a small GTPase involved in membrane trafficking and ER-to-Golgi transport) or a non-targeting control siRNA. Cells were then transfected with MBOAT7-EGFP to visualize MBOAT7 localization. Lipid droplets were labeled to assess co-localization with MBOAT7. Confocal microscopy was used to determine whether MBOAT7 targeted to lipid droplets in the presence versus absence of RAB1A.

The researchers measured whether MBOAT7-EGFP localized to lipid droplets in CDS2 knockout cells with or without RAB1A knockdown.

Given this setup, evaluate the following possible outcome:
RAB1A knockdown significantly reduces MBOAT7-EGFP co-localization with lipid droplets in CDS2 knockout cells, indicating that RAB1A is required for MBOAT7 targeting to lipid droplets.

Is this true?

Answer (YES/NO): YES